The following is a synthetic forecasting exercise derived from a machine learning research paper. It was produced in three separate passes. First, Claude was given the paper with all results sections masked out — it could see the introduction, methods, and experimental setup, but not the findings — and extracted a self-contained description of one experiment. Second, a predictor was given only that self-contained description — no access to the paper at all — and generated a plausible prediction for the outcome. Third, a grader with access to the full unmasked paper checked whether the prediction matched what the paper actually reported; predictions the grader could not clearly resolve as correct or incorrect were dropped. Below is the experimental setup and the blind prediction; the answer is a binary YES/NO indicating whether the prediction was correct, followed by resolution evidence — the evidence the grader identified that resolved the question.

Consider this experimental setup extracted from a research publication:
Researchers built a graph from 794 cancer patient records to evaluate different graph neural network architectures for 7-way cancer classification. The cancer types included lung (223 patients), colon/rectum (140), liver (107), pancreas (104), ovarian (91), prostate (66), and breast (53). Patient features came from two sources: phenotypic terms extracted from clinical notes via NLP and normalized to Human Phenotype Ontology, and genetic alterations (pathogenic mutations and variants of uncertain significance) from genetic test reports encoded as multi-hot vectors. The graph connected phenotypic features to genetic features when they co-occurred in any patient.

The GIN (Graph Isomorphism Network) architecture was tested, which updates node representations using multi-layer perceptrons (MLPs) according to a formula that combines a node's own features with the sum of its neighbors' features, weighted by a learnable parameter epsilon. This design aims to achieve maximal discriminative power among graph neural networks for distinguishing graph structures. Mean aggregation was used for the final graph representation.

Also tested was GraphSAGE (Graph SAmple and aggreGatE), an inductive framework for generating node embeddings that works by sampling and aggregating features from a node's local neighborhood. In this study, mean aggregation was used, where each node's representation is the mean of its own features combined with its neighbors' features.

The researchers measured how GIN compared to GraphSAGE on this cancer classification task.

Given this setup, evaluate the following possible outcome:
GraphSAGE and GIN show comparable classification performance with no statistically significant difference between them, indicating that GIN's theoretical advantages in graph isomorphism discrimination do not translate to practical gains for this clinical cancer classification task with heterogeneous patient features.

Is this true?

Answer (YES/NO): NO